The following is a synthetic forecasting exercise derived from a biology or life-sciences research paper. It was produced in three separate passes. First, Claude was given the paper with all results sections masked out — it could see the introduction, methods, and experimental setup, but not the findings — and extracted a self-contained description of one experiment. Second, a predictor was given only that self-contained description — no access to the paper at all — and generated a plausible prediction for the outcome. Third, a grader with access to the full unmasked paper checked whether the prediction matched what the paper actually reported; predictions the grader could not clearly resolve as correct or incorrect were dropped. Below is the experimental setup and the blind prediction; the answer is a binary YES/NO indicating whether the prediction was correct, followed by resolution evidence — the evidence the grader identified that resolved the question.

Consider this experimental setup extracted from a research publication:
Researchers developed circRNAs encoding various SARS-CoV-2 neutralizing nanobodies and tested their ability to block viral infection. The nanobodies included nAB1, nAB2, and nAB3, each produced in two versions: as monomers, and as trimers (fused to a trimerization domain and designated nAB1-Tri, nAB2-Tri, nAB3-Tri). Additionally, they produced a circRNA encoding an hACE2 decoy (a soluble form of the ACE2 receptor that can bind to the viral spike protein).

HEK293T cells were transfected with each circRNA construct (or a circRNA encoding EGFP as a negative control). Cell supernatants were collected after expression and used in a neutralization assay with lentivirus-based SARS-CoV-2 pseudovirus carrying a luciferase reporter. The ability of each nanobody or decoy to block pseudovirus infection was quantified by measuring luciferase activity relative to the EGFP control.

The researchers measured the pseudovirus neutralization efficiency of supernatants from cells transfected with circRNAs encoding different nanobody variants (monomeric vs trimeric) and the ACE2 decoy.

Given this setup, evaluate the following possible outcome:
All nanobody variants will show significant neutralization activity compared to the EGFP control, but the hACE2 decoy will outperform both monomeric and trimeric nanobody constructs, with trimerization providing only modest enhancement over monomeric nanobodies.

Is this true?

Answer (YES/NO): NO